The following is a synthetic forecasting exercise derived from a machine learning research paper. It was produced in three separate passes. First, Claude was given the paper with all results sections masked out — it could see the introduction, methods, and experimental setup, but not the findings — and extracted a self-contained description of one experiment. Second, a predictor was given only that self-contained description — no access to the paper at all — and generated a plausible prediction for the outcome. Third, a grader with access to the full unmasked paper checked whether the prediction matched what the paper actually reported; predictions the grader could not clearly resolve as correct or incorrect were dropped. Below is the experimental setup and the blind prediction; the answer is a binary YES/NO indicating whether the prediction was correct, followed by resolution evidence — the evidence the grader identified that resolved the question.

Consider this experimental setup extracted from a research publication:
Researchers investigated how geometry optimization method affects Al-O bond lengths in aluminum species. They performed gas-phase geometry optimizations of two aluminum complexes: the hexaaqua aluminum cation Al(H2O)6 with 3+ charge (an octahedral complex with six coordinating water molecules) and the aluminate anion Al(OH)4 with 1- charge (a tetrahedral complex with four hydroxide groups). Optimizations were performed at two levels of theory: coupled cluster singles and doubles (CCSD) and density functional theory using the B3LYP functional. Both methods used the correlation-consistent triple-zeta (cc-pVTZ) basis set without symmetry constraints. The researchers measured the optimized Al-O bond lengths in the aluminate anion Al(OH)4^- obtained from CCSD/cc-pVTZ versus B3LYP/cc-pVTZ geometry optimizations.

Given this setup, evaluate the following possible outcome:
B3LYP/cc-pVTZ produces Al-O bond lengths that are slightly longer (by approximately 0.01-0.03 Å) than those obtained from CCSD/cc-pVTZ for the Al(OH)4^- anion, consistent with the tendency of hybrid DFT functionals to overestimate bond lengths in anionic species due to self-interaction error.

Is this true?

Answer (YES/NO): NO